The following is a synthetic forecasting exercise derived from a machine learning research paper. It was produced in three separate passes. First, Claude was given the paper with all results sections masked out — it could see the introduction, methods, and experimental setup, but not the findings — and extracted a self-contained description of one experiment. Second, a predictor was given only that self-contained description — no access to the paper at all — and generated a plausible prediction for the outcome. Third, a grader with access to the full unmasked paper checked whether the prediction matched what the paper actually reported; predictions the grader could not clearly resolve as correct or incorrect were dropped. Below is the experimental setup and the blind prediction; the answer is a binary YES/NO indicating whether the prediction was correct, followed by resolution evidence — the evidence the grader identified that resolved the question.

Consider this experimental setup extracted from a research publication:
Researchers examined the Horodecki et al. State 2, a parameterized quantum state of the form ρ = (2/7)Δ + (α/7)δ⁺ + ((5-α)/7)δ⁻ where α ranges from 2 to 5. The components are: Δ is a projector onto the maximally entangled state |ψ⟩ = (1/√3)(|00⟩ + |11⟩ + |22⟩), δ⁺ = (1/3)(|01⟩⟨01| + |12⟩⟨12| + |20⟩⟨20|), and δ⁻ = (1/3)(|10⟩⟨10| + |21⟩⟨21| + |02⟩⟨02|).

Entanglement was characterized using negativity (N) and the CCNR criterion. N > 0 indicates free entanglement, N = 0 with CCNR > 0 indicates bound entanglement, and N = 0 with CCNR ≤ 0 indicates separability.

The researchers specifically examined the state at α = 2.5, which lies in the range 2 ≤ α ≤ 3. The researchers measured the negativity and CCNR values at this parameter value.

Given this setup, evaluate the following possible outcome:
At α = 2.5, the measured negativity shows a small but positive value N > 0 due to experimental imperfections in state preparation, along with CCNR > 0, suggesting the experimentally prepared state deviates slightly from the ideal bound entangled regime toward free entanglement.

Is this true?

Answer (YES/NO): NO